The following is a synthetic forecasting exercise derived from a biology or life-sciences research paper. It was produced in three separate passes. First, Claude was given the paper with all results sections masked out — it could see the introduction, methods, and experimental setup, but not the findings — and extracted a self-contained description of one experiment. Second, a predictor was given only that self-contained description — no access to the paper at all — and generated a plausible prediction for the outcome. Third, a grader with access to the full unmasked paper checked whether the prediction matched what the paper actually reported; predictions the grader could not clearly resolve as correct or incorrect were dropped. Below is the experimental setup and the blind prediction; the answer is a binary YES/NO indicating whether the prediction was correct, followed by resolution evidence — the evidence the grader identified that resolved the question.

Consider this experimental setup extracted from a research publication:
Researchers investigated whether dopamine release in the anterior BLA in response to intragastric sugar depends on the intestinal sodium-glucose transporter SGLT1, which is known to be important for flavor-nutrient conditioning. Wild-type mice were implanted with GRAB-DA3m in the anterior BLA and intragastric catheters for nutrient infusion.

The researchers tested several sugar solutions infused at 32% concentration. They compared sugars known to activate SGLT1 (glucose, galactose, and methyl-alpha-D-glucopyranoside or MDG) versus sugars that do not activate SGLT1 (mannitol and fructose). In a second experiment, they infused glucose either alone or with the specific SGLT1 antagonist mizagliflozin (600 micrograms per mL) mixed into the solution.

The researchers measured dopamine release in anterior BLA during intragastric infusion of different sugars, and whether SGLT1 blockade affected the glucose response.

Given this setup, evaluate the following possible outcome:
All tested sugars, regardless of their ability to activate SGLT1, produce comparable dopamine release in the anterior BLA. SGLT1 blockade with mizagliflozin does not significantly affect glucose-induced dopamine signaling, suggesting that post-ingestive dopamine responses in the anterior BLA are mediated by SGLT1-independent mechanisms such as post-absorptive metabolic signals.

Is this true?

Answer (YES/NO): NO